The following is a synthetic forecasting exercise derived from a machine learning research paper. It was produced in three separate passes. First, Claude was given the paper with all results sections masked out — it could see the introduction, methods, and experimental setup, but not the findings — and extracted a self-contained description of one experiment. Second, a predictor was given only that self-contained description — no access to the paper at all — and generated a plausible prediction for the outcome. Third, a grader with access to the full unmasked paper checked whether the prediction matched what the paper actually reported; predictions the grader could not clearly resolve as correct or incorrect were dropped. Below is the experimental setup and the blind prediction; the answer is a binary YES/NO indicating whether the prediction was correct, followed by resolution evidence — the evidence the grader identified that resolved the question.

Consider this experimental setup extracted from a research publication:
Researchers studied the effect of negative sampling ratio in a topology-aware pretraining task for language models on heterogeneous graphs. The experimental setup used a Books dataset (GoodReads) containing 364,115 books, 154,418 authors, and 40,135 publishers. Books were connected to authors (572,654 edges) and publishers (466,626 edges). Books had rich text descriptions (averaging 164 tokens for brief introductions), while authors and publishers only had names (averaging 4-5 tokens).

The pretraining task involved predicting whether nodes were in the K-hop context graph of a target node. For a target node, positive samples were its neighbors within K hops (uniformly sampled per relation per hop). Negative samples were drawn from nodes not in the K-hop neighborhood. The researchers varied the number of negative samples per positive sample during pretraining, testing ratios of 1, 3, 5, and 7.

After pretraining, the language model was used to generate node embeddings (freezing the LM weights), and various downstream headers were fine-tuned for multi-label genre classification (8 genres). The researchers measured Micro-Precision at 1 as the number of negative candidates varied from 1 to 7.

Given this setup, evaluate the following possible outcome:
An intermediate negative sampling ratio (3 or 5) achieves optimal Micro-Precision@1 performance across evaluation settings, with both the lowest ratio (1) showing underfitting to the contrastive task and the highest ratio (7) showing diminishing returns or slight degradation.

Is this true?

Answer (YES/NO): YES